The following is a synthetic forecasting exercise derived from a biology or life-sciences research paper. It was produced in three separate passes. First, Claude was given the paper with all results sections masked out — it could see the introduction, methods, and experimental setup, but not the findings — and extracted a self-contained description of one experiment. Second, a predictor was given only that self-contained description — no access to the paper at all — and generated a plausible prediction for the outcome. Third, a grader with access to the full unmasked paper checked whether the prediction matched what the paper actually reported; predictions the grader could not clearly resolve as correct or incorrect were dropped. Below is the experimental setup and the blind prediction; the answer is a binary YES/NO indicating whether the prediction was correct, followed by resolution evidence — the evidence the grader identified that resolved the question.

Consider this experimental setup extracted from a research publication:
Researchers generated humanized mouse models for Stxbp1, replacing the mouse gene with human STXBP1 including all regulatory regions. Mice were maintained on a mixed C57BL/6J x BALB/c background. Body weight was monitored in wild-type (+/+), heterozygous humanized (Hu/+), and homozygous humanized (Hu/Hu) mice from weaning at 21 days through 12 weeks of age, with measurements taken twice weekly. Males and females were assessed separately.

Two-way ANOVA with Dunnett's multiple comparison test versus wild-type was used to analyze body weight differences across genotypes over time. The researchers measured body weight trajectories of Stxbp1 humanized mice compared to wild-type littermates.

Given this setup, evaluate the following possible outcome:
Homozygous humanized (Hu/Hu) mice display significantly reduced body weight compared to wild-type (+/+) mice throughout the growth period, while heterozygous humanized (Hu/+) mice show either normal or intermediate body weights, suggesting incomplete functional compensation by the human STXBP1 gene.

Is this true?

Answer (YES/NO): NO